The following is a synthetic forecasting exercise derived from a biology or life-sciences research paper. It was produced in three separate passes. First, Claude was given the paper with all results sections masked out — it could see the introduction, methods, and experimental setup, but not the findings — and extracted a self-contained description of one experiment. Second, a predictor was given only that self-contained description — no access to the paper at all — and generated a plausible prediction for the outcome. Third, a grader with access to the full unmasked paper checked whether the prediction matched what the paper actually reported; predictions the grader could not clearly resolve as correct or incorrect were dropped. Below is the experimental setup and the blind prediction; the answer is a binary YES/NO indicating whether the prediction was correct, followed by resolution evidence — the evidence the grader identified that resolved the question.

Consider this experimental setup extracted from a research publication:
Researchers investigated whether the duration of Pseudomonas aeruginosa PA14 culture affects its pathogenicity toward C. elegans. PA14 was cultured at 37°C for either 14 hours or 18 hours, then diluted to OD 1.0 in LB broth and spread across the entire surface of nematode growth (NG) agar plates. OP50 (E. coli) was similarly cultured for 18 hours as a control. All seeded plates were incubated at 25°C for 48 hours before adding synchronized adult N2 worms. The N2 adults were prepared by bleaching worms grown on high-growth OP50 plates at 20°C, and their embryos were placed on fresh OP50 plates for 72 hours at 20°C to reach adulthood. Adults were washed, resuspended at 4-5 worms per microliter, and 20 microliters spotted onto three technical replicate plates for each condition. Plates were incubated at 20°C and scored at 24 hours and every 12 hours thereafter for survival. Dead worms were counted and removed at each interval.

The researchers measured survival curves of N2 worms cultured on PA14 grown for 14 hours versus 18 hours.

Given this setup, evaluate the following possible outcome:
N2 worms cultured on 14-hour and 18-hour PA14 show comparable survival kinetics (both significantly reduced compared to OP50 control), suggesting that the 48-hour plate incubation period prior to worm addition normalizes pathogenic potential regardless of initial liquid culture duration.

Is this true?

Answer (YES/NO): YES